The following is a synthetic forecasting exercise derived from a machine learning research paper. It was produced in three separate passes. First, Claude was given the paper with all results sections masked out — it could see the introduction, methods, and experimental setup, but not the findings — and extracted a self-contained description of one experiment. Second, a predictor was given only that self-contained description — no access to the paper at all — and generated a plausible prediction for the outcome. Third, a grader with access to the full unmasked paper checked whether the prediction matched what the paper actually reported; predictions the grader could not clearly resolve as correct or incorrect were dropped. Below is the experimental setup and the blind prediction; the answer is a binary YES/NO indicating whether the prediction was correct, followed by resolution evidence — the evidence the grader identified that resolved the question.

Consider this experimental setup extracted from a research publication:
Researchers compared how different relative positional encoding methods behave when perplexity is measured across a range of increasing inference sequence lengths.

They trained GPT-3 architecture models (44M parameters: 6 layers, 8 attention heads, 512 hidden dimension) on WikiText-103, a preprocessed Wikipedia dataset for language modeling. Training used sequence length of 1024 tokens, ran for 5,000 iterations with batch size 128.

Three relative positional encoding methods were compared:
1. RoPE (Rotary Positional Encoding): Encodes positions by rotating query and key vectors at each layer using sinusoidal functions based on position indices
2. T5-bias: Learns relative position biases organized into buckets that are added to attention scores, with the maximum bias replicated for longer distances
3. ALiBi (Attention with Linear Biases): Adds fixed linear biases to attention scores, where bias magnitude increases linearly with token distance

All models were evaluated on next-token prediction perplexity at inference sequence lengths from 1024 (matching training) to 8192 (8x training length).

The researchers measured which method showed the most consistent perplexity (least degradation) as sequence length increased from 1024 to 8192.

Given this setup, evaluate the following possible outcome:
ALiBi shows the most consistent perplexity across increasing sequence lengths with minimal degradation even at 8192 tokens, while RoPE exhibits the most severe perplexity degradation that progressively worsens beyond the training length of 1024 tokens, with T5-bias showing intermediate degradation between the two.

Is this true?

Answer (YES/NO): NO